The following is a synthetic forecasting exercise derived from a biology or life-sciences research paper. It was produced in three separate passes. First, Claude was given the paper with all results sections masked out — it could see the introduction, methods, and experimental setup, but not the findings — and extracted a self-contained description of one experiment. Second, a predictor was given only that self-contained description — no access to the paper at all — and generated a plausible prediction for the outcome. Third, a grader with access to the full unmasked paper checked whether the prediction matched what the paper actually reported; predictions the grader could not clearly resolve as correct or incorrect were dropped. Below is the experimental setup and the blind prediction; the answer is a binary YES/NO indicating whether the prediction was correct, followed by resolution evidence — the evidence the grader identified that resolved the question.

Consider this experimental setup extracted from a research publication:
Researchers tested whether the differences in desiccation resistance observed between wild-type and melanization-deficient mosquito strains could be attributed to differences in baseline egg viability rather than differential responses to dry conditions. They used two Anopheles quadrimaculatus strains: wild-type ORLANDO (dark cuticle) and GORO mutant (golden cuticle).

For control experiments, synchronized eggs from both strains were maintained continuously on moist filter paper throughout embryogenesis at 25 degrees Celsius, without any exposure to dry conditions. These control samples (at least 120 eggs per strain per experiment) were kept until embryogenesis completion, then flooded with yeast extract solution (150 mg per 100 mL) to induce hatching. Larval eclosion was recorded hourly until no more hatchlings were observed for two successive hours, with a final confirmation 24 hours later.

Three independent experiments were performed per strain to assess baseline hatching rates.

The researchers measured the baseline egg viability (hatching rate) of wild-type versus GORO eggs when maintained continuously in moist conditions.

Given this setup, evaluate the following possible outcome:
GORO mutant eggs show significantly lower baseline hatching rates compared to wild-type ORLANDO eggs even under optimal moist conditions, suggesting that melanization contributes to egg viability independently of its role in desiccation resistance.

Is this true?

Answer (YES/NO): NO